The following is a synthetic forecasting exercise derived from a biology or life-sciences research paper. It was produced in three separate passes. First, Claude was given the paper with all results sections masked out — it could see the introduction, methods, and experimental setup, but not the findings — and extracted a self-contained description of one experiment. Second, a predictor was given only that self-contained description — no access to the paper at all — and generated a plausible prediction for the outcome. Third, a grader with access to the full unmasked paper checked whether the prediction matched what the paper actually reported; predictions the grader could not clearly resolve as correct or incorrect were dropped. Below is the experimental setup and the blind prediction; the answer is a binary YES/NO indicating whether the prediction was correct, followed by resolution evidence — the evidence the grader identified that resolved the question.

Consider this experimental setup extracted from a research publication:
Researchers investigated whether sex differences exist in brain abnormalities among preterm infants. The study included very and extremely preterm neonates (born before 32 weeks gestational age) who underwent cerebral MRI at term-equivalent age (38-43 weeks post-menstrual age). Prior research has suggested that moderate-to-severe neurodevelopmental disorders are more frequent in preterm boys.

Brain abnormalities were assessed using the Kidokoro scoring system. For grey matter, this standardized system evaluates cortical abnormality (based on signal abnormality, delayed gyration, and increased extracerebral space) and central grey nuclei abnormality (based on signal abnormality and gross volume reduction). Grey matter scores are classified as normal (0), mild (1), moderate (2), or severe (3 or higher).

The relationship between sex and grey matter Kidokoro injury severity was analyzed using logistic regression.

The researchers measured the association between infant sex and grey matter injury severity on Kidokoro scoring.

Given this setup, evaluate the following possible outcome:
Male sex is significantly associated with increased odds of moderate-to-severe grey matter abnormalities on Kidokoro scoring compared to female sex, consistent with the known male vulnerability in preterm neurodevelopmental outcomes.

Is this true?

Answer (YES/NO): NO